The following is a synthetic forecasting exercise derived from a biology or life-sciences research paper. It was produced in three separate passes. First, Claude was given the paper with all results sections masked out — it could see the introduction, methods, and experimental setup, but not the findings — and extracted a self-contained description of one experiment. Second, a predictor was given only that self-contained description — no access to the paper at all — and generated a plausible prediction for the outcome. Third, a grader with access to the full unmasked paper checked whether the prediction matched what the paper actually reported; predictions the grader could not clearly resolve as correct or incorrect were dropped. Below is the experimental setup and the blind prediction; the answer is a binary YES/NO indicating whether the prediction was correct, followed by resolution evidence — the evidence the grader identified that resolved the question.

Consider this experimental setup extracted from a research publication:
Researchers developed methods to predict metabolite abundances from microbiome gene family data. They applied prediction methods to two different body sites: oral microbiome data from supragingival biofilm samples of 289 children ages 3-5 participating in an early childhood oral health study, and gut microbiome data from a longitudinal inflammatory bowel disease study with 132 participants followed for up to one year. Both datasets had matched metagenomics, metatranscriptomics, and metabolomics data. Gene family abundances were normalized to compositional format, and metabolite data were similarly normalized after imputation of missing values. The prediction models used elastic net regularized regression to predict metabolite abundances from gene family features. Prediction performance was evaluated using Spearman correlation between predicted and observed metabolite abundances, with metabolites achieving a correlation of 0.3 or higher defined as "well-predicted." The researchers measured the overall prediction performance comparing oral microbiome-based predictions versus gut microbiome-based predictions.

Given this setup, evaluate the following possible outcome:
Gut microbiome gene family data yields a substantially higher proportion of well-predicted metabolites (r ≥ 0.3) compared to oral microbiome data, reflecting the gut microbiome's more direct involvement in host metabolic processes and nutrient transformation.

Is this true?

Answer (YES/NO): YES